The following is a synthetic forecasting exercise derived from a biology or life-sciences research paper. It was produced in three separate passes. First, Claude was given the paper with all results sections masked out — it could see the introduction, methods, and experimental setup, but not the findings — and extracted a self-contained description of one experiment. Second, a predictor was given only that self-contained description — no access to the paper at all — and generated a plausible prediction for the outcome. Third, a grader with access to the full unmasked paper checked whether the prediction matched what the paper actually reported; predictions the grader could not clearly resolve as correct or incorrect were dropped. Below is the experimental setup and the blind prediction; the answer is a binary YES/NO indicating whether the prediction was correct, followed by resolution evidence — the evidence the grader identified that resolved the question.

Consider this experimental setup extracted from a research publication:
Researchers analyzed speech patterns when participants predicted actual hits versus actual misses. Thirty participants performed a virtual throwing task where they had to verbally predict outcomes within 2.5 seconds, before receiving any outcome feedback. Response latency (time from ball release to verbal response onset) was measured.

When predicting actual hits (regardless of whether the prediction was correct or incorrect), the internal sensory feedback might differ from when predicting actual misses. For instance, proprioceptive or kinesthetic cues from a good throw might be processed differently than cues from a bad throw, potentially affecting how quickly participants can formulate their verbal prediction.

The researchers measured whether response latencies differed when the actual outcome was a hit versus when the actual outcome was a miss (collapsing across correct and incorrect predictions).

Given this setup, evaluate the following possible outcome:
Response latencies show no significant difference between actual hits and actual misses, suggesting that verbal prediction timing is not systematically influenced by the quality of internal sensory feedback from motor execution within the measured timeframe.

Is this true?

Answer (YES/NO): NO